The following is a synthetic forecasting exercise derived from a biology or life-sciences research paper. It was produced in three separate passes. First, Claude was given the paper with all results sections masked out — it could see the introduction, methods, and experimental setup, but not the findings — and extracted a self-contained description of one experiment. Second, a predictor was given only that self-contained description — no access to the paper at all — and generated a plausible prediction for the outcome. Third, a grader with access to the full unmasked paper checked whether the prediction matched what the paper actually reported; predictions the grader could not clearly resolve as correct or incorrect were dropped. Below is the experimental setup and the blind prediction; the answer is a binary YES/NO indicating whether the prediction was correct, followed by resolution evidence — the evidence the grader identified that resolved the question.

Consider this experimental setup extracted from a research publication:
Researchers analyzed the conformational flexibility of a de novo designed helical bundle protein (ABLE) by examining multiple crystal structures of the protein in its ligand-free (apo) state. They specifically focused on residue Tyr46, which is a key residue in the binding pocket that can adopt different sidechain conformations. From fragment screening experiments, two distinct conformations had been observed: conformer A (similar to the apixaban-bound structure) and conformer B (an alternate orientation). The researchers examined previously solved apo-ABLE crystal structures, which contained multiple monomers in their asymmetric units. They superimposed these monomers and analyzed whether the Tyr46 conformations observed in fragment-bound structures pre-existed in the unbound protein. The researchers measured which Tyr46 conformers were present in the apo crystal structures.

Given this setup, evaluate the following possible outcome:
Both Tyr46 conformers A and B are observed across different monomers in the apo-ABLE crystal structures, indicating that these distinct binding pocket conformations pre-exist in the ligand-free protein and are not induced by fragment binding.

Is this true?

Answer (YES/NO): YES